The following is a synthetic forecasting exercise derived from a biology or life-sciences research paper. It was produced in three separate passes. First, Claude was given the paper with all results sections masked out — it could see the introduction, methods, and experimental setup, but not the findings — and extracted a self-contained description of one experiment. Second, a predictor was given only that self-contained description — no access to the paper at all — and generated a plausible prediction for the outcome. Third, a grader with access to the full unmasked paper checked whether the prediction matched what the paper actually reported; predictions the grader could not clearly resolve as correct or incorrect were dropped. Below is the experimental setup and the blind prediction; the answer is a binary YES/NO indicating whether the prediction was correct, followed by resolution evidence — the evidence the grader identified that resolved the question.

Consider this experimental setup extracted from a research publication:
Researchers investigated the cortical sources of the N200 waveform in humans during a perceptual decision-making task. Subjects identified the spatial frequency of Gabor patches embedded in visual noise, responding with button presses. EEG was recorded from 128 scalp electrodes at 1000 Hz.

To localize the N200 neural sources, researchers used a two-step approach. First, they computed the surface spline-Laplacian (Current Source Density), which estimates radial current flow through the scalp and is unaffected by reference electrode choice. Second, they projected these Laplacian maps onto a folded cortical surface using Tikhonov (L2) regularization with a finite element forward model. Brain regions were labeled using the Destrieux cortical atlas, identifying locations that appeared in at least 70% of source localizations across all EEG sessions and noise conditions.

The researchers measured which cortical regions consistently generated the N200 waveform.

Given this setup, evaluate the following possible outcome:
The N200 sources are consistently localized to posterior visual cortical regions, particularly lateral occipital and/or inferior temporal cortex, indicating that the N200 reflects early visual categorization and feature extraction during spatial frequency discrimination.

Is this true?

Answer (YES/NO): NO